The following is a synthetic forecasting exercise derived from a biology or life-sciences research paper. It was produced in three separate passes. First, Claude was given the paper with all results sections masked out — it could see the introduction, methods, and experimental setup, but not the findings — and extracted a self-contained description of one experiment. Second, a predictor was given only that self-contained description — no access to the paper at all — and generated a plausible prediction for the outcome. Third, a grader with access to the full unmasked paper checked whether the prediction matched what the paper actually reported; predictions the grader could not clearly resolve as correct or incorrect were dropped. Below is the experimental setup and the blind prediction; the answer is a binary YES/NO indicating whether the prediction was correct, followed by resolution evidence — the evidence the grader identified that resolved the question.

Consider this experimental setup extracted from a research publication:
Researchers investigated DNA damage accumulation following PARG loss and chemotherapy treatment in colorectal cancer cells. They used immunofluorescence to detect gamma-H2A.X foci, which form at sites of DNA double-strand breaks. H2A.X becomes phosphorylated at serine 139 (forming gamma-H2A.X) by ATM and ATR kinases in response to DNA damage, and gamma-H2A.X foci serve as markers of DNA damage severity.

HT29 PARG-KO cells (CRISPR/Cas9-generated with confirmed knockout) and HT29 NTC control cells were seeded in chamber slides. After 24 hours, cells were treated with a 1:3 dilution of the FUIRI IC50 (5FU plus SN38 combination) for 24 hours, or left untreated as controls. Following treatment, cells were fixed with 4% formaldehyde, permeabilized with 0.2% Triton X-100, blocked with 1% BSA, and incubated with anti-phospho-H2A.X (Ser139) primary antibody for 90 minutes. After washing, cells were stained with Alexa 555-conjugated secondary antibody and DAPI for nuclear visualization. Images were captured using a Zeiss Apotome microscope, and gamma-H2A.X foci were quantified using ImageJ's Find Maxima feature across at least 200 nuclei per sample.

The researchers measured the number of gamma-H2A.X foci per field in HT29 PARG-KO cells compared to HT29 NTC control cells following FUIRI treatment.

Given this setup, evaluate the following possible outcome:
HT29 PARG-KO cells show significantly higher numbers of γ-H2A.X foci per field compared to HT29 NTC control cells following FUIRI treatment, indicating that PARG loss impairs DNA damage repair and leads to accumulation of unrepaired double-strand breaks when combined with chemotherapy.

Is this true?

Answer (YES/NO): YES